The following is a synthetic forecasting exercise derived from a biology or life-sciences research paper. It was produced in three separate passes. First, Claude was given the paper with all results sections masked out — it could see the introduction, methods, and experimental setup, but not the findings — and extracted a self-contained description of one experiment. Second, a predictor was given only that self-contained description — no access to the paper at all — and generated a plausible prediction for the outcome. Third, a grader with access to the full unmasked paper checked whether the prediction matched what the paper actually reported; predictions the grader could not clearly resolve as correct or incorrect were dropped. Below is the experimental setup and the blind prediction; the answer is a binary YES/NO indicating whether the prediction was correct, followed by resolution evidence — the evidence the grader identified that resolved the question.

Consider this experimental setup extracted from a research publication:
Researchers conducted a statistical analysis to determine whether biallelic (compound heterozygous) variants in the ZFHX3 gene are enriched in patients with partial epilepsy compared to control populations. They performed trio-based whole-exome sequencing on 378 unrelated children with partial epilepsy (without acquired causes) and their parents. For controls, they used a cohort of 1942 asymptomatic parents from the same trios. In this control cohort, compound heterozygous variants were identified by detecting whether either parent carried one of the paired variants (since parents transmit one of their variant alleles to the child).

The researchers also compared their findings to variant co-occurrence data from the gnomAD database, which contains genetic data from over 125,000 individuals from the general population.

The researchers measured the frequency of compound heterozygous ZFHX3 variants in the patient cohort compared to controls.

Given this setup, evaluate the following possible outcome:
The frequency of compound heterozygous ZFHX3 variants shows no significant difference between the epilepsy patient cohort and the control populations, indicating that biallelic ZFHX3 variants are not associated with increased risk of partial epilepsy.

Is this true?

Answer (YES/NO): NO